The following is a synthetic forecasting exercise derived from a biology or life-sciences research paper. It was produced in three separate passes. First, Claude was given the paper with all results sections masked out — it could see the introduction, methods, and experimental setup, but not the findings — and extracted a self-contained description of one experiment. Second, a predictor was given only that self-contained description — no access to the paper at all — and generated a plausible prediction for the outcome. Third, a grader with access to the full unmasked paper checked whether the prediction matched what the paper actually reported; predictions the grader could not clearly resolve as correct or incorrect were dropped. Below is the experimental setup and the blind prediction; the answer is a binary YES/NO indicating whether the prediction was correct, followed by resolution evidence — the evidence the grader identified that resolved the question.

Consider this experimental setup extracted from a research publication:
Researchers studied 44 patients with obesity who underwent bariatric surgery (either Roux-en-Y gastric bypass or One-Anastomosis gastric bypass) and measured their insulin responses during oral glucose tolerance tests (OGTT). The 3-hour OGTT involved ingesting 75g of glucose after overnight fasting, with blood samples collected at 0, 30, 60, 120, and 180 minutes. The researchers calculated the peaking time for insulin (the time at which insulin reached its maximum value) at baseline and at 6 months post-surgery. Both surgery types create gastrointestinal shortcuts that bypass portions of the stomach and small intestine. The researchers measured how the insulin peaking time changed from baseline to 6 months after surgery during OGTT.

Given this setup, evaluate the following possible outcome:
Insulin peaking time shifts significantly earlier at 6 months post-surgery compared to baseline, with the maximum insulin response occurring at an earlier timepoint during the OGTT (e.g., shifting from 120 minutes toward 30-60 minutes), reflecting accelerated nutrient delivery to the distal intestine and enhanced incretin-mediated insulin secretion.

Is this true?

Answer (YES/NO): NO